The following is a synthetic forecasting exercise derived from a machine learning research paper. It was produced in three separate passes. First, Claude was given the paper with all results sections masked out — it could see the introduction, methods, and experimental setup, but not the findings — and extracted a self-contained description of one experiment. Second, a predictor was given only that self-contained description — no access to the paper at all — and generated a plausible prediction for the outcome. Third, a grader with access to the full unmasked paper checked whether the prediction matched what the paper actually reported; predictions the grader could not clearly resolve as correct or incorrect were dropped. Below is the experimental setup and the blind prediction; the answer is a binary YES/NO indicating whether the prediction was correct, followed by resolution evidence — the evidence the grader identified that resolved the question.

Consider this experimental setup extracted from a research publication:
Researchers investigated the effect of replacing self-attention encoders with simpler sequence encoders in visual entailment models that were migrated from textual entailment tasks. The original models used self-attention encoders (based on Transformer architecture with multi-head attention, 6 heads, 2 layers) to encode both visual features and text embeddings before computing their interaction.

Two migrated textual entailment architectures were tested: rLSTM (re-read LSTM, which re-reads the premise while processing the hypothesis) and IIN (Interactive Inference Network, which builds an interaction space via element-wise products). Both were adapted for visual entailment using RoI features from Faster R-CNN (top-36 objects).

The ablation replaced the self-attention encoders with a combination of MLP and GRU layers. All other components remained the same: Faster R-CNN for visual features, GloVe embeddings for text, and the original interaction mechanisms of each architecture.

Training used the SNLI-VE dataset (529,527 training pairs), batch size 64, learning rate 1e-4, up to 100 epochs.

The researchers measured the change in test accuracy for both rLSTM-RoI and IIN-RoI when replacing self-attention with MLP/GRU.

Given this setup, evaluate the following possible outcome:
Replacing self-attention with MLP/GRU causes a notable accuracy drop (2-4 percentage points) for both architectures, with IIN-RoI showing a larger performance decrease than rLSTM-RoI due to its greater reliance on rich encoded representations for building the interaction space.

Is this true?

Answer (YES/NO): NO